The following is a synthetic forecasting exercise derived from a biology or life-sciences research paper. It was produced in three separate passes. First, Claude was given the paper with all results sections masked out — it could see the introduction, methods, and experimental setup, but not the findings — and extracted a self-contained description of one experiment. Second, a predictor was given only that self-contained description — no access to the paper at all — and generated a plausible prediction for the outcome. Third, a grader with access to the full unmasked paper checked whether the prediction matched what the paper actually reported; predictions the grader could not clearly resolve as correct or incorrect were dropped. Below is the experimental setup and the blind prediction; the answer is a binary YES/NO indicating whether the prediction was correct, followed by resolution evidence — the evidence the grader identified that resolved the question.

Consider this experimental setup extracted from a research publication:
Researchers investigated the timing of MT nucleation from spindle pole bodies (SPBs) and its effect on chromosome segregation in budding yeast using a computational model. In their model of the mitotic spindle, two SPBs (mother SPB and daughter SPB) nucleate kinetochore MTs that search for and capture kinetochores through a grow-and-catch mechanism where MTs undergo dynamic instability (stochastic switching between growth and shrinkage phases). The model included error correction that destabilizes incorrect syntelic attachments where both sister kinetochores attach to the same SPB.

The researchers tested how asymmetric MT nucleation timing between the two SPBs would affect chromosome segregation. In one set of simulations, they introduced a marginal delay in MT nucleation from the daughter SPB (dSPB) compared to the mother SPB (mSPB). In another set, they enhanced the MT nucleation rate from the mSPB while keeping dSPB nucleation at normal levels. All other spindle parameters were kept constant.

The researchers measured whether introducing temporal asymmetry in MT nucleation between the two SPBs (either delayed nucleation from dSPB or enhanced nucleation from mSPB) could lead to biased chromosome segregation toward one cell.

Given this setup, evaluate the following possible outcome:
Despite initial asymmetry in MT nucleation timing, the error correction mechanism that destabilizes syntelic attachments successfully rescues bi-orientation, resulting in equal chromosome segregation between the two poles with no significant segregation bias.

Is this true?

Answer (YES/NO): YES